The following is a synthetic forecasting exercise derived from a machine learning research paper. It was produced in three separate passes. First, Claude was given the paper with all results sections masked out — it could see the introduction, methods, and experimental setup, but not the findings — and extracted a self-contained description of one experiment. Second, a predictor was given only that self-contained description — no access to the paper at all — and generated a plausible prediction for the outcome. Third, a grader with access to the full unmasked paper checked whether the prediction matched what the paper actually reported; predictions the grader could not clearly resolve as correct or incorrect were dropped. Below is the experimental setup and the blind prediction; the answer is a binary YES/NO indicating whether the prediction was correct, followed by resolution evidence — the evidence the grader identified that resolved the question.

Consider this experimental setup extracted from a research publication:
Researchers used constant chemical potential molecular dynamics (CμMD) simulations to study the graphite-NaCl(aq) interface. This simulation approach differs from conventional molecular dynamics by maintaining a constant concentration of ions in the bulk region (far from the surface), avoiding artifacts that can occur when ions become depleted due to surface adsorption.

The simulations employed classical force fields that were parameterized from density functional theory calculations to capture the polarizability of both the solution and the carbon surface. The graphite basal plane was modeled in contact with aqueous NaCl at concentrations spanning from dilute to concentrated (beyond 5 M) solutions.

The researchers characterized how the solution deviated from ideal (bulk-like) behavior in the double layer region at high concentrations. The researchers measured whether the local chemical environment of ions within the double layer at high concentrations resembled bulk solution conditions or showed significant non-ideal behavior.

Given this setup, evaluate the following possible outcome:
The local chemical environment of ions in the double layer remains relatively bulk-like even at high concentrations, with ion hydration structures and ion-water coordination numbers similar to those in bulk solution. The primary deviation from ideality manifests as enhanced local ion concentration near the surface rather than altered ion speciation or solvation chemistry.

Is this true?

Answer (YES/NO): NO